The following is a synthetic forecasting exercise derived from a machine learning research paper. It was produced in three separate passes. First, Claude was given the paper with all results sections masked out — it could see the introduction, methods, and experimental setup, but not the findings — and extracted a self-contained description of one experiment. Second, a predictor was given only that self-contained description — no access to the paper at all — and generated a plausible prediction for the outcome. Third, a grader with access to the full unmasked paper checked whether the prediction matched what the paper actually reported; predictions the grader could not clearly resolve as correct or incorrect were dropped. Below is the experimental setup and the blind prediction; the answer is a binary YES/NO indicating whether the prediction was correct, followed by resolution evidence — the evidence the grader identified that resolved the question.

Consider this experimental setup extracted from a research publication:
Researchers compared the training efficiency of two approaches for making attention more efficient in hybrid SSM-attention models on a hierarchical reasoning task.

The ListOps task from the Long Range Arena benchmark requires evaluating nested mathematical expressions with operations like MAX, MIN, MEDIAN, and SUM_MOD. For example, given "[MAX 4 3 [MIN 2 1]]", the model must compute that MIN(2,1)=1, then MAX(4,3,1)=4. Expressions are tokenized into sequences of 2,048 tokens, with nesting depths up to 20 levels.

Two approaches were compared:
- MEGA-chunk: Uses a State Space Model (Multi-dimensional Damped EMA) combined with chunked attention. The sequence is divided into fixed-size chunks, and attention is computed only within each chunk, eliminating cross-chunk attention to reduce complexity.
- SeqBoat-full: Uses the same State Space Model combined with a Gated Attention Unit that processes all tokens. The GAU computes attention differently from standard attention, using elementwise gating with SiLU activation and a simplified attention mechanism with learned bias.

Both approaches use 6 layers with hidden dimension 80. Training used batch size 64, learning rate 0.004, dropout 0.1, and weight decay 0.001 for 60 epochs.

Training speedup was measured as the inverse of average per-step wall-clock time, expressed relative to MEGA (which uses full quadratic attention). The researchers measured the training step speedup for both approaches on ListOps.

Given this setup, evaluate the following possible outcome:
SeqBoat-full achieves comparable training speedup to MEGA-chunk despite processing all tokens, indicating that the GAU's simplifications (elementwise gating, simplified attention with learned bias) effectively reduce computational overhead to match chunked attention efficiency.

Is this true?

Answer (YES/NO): NO